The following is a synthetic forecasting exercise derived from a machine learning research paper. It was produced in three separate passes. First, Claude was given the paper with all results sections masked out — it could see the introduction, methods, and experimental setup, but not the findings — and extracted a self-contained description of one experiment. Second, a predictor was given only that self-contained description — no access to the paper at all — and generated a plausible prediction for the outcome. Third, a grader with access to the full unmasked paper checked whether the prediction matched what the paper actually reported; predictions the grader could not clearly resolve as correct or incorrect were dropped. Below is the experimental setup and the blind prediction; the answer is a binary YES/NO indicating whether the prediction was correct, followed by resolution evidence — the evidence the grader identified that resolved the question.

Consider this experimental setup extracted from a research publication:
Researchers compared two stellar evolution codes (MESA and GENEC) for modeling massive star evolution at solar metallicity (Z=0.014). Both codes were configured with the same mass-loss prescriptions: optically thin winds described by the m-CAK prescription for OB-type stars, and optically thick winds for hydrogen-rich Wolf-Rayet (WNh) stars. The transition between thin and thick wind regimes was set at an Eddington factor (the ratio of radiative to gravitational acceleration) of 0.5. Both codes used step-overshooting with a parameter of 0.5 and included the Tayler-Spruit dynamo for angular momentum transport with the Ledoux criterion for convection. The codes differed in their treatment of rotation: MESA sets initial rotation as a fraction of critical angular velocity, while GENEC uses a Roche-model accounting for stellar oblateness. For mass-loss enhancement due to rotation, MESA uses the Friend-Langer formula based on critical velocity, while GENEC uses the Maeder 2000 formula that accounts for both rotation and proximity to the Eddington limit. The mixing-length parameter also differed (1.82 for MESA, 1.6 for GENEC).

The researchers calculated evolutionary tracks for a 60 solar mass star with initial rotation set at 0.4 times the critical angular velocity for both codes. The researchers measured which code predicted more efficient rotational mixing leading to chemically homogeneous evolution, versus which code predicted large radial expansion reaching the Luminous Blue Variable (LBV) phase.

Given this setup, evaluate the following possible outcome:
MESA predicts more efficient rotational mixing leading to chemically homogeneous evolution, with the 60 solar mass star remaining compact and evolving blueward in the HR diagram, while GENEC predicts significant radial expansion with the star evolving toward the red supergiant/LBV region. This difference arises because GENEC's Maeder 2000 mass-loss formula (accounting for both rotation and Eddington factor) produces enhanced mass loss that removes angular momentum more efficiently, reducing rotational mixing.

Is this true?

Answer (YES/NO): NO